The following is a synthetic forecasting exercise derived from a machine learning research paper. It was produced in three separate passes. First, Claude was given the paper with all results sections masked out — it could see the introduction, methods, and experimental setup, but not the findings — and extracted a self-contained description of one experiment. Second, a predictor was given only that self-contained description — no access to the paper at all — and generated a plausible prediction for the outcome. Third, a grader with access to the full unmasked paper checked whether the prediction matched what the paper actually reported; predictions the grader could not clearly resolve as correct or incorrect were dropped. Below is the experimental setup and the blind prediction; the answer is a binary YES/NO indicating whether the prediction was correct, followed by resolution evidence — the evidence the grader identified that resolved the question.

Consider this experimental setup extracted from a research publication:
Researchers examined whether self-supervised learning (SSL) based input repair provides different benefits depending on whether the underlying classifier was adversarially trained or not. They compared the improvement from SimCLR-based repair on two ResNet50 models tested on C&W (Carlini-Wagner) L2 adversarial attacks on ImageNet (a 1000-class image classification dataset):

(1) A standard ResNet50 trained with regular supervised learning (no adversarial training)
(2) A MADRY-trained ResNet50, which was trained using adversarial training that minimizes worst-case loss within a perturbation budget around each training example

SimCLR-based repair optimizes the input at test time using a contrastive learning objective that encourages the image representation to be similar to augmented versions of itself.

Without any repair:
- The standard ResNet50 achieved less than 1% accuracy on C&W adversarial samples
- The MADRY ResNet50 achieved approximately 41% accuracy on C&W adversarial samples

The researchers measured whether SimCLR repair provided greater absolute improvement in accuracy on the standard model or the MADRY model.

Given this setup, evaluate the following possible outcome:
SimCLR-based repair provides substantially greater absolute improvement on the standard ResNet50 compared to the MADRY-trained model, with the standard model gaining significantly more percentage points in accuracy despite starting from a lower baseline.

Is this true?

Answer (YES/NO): YES